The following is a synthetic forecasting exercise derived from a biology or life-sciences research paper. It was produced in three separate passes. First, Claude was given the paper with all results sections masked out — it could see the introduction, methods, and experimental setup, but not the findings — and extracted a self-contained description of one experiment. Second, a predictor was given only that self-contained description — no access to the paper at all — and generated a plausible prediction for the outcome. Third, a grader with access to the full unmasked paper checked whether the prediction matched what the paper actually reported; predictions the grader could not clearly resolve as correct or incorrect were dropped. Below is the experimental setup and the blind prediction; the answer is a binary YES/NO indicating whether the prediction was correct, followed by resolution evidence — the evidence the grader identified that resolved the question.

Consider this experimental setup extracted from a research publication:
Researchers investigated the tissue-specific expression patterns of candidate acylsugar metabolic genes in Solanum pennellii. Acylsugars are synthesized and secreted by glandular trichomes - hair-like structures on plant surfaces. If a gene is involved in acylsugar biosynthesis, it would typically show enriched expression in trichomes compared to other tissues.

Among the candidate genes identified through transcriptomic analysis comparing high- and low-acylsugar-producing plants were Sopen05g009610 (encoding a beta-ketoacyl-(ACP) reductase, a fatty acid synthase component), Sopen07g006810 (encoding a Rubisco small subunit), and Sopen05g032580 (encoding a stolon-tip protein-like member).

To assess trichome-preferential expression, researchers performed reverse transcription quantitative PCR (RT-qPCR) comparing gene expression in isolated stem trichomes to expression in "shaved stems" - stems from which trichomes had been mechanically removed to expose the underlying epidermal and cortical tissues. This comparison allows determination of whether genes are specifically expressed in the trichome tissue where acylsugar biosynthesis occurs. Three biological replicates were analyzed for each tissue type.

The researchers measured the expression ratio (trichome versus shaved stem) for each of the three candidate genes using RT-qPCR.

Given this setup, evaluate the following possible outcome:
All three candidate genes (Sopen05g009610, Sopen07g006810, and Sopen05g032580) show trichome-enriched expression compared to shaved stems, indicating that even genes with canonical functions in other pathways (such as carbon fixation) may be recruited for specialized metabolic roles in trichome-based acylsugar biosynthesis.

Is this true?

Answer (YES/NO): YES